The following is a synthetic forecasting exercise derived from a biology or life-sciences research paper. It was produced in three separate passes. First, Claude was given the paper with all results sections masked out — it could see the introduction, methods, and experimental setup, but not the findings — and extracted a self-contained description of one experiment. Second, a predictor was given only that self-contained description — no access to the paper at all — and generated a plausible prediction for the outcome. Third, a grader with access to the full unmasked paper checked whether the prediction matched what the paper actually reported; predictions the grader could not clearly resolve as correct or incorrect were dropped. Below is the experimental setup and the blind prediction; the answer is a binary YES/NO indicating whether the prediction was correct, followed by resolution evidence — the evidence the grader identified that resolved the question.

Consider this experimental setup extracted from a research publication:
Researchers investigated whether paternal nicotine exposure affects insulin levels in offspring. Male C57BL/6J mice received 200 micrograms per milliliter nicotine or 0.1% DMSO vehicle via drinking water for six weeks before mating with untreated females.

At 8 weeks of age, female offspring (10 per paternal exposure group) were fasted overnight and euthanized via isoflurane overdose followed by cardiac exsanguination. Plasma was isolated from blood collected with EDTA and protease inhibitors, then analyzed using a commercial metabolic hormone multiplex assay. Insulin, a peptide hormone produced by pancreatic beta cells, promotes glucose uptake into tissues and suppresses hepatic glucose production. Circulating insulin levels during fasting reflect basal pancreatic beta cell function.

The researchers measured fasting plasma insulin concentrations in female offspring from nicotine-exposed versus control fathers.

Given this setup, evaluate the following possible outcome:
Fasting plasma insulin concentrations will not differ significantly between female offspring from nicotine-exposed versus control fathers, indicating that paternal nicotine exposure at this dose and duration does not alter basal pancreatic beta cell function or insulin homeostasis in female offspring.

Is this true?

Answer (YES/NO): NO